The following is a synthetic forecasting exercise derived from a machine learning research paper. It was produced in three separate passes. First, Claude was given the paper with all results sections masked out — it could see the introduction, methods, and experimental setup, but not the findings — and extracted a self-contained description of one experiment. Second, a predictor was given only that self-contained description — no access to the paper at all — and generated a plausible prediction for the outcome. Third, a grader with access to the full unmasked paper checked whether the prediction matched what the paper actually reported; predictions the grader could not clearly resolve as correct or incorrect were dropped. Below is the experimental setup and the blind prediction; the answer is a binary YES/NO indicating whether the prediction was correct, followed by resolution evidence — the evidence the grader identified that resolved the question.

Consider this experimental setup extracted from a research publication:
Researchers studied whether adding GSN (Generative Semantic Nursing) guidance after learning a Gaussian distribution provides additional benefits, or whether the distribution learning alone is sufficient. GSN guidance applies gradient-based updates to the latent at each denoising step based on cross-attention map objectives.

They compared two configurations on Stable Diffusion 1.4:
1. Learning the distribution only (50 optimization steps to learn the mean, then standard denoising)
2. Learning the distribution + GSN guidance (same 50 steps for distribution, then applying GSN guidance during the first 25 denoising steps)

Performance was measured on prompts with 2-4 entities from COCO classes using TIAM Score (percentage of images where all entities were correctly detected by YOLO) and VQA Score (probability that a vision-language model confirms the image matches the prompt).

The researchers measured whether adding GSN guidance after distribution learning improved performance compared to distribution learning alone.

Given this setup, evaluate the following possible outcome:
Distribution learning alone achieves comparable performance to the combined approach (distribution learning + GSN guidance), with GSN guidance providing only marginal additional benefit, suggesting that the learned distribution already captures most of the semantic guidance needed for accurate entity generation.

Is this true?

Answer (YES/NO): NO